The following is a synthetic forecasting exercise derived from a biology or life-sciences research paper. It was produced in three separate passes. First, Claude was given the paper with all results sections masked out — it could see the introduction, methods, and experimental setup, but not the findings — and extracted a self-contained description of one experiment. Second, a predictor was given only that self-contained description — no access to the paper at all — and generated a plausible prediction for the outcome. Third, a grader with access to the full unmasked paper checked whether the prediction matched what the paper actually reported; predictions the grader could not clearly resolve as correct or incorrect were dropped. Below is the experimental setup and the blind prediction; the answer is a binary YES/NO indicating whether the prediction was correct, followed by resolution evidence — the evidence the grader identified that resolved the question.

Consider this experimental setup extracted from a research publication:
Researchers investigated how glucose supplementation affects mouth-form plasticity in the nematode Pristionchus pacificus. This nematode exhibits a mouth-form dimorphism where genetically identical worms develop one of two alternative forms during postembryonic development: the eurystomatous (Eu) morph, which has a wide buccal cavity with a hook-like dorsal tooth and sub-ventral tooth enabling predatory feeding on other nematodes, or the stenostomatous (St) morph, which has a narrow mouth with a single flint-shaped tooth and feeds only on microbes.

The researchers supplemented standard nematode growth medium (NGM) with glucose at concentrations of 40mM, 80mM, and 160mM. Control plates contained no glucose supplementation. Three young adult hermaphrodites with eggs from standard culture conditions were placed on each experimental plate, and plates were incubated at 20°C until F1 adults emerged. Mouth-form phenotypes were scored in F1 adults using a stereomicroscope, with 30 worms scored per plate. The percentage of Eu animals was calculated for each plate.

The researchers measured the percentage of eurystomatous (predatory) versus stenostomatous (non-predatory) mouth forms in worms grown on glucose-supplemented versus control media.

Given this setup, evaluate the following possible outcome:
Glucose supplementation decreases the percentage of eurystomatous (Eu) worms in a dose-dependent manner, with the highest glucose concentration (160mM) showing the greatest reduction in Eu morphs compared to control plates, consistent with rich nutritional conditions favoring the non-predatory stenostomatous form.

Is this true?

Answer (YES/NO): YES